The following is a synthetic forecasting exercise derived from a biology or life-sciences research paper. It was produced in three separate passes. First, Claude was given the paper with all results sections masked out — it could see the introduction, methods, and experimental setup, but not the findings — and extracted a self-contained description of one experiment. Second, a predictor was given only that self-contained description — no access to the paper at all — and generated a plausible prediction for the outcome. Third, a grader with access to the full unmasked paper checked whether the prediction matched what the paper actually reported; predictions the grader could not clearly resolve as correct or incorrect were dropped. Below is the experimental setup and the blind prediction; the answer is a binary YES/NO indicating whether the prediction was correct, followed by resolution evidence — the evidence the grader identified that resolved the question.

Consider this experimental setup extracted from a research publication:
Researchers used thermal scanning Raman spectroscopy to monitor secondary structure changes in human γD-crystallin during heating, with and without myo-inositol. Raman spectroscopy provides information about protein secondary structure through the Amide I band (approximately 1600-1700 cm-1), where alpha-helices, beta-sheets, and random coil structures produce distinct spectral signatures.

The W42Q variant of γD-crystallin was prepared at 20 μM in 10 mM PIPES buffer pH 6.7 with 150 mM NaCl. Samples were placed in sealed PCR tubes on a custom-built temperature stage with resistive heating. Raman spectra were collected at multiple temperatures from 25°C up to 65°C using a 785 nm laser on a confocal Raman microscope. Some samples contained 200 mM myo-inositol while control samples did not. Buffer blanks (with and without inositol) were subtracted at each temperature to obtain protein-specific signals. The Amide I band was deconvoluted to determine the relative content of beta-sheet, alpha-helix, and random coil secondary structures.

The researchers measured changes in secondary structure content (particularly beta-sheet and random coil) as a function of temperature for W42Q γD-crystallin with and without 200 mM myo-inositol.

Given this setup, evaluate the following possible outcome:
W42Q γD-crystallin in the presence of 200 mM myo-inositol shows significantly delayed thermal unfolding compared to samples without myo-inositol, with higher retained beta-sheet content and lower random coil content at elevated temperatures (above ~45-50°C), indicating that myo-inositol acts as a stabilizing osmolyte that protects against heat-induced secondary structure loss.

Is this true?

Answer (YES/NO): NO